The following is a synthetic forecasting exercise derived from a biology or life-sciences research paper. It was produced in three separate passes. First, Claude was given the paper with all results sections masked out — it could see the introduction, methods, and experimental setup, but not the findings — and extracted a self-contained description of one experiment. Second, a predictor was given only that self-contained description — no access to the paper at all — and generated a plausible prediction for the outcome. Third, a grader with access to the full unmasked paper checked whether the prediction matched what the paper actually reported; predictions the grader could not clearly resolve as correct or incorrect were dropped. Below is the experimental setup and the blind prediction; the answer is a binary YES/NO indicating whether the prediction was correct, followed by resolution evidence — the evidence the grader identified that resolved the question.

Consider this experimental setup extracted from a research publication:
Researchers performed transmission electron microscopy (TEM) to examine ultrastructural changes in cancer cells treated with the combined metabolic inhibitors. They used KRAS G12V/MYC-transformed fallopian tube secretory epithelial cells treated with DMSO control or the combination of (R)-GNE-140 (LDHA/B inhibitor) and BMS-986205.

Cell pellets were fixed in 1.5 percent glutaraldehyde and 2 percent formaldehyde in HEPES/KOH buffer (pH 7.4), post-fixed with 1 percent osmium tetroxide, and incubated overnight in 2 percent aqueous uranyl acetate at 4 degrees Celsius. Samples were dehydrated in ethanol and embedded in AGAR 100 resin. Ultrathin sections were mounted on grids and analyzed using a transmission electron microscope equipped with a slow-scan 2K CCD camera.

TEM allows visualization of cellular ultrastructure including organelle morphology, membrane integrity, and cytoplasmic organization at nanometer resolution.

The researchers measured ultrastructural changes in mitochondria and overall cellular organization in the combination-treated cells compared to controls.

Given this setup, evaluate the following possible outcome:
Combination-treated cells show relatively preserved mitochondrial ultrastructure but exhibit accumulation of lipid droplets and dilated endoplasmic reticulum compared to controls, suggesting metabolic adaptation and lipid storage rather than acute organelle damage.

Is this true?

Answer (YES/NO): NO